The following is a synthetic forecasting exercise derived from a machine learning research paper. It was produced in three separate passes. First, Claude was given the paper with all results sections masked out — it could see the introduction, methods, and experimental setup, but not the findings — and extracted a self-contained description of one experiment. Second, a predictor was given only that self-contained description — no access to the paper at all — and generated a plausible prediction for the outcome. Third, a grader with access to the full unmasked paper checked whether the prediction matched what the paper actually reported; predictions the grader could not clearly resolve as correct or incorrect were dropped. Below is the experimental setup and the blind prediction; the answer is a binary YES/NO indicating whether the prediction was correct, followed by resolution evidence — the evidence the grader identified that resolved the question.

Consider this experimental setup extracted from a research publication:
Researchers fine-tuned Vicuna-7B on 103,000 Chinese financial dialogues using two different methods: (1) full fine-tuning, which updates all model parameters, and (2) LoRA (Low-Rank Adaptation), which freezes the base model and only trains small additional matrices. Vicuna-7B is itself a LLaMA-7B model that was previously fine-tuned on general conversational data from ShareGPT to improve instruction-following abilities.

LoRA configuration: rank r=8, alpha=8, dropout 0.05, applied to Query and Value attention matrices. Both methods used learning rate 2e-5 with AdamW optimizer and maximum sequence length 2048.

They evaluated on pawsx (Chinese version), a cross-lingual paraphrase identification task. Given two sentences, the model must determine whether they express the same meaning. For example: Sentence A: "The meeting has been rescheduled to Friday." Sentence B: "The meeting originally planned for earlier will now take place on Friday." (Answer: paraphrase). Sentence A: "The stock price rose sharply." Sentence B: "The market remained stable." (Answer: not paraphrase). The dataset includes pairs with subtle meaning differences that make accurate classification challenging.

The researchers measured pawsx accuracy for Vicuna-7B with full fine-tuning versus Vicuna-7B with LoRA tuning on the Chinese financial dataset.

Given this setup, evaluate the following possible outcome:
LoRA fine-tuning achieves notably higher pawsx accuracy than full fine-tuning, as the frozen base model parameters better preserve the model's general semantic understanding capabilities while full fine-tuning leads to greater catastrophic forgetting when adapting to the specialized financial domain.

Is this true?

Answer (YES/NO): YES